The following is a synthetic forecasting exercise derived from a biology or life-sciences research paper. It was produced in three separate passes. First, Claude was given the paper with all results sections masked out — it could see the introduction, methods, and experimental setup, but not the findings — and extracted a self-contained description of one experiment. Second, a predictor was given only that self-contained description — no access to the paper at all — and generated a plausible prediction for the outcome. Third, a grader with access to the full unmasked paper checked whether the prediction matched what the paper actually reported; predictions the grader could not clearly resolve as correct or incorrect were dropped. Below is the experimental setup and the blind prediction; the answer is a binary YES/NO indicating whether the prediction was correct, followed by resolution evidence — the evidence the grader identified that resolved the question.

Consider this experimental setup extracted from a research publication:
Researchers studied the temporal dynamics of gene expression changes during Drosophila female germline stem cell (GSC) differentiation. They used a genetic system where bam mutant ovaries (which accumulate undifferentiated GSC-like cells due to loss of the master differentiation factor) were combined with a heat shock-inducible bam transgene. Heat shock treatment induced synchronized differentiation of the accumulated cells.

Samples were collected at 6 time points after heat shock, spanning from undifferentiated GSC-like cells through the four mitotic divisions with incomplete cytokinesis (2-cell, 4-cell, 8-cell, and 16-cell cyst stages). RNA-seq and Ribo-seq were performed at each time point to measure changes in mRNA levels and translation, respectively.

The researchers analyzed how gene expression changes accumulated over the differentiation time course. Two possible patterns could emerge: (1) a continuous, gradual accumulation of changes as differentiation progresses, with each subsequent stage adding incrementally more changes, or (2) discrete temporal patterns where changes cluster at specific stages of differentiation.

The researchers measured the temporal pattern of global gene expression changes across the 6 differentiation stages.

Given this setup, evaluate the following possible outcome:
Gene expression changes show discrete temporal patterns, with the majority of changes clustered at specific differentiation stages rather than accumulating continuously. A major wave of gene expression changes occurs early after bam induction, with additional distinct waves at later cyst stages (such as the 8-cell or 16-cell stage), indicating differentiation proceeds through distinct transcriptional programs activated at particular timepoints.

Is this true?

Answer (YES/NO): YES